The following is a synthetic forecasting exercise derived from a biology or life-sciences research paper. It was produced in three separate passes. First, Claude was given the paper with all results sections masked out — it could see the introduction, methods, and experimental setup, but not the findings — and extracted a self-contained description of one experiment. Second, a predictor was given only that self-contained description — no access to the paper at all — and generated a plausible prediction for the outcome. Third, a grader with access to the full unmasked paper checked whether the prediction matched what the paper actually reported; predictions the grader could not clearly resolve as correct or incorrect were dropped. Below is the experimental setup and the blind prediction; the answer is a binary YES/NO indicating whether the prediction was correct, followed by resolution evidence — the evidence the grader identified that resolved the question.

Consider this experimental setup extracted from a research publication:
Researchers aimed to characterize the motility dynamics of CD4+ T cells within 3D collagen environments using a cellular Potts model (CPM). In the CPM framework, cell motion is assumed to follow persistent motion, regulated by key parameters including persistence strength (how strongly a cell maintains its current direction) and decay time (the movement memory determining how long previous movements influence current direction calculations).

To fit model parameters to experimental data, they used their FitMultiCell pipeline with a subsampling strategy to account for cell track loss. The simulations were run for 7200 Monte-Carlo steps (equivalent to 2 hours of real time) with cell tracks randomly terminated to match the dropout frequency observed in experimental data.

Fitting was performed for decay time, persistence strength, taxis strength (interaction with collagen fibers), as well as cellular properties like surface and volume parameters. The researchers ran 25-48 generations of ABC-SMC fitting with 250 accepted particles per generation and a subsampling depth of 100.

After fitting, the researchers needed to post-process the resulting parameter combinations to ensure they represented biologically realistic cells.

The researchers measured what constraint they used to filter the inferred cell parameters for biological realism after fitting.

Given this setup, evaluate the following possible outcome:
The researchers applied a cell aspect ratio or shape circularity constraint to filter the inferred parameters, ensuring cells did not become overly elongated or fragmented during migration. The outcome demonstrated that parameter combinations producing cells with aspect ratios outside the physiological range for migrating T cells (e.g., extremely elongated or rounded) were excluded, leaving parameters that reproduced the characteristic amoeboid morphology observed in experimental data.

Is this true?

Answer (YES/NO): NO